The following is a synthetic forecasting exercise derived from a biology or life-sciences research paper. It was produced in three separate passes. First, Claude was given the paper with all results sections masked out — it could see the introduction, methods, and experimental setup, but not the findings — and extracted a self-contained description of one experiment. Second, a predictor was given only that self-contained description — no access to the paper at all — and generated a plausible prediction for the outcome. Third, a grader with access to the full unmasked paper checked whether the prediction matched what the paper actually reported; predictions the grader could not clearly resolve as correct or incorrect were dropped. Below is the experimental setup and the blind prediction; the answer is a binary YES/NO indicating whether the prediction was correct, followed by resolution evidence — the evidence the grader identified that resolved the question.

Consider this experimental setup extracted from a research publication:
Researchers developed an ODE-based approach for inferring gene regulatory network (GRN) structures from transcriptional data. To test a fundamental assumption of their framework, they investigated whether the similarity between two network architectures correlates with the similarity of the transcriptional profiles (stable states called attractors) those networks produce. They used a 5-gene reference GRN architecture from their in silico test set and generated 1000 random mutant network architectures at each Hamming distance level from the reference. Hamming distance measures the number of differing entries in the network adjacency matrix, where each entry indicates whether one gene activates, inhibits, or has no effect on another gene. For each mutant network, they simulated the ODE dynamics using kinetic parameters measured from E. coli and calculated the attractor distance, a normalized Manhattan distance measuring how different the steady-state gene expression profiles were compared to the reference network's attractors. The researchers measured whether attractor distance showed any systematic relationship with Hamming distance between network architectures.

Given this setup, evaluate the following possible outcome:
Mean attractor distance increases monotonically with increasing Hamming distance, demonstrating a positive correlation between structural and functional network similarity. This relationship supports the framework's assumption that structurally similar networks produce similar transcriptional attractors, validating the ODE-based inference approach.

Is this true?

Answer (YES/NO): YES